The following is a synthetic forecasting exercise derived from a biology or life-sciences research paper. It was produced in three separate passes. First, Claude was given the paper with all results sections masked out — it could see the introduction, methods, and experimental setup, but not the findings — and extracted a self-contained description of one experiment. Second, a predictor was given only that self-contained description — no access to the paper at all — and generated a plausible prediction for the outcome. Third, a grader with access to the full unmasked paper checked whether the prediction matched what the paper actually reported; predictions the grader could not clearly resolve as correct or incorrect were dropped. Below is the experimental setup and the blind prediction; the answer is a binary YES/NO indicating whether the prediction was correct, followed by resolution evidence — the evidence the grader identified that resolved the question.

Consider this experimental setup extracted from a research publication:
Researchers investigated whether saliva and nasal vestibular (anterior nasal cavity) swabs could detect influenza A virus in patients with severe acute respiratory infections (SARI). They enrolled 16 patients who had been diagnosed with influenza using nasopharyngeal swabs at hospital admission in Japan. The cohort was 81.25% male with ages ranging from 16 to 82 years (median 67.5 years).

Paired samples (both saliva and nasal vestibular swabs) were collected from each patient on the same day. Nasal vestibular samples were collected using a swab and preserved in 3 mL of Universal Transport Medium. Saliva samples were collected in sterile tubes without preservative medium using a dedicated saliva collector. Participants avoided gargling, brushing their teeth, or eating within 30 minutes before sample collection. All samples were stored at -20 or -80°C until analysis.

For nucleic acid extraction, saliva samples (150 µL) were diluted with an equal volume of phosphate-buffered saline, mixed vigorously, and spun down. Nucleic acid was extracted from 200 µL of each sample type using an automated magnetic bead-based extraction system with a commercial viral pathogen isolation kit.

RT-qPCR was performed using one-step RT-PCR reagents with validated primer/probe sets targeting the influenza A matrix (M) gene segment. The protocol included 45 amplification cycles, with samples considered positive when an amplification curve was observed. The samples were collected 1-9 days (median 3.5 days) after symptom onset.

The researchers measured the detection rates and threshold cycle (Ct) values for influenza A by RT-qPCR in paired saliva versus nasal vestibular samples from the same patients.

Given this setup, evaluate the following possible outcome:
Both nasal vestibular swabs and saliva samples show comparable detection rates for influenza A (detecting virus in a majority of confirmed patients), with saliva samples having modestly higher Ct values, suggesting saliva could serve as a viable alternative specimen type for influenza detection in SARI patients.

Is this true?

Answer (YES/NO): NO